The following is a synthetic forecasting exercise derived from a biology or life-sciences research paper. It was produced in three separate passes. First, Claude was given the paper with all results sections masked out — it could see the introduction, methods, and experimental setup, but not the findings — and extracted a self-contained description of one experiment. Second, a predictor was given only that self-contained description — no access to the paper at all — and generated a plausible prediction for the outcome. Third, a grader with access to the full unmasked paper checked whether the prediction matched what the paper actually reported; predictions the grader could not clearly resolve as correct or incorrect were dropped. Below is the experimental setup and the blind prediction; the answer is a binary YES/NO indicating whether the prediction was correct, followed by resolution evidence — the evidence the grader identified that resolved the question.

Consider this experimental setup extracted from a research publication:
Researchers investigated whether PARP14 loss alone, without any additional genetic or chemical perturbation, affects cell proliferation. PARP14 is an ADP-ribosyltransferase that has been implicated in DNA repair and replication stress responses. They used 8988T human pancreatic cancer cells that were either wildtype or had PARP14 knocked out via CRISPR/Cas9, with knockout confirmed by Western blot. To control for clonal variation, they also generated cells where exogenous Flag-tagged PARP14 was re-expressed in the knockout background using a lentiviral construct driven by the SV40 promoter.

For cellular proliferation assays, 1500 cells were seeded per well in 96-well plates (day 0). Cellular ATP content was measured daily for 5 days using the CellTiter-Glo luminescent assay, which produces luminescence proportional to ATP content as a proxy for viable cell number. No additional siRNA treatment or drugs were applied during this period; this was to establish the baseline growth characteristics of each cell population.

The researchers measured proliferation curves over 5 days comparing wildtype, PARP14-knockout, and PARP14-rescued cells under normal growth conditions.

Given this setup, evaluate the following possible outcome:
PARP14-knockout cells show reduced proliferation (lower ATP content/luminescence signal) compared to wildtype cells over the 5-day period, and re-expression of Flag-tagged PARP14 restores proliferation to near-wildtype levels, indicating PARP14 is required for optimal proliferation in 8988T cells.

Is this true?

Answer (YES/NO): NO